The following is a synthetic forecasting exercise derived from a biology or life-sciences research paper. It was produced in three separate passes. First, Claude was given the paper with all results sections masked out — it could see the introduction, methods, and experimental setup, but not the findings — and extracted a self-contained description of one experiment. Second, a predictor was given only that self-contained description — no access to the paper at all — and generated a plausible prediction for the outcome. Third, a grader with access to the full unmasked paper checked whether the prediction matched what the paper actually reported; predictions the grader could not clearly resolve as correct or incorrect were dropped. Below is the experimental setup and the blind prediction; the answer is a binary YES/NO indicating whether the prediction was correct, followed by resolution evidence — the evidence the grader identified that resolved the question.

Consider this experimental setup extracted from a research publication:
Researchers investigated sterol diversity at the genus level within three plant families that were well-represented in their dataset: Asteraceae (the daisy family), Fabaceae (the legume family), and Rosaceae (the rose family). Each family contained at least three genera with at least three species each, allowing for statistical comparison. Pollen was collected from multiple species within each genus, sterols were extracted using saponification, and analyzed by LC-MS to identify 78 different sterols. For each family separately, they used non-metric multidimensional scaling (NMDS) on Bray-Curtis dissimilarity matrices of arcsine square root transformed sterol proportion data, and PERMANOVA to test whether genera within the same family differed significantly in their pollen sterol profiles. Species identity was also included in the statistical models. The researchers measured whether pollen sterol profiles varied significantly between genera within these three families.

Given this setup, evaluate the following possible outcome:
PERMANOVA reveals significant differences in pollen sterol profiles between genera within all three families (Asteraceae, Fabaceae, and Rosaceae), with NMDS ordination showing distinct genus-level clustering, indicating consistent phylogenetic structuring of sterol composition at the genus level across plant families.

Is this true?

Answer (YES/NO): YES